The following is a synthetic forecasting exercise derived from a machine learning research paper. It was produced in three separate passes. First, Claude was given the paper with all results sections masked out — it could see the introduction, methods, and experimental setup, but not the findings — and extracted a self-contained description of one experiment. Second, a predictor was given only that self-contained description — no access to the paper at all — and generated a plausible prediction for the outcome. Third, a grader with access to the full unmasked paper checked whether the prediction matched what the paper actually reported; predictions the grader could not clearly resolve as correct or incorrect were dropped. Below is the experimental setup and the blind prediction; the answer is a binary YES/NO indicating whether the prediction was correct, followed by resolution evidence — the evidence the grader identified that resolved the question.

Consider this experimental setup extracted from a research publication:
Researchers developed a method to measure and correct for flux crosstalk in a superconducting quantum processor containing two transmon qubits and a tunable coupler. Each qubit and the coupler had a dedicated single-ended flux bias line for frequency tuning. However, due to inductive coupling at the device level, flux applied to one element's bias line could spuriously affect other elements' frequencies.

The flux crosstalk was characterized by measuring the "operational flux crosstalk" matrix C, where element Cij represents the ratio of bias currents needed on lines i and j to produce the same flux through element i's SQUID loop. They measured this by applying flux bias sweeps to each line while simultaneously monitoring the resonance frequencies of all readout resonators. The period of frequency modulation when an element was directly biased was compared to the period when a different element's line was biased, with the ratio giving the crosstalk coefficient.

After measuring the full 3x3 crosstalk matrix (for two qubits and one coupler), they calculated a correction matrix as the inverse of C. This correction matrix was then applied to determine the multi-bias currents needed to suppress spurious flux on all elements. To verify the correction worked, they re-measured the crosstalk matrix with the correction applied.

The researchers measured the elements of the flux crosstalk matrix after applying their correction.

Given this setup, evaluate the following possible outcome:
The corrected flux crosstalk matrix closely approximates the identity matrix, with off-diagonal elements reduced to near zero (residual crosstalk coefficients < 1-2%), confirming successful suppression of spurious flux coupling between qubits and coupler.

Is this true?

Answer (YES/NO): YES